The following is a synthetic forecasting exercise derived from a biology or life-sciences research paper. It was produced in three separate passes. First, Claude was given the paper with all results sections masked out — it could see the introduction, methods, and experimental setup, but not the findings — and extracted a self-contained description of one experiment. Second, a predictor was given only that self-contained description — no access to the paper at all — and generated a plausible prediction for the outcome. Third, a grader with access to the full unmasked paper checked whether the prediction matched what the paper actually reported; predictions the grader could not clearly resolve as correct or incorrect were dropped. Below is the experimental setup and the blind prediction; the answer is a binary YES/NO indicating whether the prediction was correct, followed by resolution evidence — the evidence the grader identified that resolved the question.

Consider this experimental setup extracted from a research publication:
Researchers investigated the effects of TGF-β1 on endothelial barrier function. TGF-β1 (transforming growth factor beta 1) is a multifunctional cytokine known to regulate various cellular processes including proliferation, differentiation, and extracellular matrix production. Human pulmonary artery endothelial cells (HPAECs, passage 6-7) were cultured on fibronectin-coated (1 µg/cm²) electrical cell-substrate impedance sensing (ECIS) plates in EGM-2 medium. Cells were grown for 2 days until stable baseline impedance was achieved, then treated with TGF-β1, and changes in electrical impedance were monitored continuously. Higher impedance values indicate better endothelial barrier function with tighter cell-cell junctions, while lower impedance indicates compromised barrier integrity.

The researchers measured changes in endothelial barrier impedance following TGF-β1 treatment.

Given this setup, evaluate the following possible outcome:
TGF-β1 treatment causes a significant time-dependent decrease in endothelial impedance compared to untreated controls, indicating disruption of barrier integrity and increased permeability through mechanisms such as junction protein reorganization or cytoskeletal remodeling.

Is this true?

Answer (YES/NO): NO